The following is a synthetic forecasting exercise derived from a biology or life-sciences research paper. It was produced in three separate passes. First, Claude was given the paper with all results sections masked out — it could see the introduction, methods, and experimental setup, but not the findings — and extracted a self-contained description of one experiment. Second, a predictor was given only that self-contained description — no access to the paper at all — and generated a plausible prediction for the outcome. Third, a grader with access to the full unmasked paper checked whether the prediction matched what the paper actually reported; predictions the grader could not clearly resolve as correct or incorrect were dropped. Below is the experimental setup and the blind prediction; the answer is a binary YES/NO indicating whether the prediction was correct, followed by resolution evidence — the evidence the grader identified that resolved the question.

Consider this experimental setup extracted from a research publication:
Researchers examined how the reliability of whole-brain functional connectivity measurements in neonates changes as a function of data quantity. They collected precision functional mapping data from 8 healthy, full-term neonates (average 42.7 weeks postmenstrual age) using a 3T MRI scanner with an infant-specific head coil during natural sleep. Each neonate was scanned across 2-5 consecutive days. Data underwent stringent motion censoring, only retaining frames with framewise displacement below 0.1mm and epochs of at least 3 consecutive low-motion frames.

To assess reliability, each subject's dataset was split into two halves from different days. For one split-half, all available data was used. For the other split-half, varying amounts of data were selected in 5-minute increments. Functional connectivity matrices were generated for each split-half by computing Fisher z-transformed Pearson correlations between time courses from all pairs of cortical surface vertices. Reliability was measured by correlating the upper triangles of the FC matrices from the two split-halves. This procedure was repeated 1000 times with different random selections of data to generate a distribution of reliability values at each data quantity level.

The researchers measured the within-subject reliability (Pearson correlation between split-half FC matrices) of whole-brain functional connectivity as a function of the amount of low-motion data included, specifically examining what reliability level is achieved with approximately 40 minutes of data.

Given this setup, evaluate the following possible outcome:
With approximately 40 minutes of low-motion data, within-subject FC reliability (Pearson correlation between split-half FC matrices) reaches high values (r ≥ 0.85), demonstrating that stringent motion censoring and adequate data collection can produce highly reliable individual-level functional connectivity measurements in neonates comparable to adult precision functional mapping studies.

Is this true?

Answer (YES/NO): NO